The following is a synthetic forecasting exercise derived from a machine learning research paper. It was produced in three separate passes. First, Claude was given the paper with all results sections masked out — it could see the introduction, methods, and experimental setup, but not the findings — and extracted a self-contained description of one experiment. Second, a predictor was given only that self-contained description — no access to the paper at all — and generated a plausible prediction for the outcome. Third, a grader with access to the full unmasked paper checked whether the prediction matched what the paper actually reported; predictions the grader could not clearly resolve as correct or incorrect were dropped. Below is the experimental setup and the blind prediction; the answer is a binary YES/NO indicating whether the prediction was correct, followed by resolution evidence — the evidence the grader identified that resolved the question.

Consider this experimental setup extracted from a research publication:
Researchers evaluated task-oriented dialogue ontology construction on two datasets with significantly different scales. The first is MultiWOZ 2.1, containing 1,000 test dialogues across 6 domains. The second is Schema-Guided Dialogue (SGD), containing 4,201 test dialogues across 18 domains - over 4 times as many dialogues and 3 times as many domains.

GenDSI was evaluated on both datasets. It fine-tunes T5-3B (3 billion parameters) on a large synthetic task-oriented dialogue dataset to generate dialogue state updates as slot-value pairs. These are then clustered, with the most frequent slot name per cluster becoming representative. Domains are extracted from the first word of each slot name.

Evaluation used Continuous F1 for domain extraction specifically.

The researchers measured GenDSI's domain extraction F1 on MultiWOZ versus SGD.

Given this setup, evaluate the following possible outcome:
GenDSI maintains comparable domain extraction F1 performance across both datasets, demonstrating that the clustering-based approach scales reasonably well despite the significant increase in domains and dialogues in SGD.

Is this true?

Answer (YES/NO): YES